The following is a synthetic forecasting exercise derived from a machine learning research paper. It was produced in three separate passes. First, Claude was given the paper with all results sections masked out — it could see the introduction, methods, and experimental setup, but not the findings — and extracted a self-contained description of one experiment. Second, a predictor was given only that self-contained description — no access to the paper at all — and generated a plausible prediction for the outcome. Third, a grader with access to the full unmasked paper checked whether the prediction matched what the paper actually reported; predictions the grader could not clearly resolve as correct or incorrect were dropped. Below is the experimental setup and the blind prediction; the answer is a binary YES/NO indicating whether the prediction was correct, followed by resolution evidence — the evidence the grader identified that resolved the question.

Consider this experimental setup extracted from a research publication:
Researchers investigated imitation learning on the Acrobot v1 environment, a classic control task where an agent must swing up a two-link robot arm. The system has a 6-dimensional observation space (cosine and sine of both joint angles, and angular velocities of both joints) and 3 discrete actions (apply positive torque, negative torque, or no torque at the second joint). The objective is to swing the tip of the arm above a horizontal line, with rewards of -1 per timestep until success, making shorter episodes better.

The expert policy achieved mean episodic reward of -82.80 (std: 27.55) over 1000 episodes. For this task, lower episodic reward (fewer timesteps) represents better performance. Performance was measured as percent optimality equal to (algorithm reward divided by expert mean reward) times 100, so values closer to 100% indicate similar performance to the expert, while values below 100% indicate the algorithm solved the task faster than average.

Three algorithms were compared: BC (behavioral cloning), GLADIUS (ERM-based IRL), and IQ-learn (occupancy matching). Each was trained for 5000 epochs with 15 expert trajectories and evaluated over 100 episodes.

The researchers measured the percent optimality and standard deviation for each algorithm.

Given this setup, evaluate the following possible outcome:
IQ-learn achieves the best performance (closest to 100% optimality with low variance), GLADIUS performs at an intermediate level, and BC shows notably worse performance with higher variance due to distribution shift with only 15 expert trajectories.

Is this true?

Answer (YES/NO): NO